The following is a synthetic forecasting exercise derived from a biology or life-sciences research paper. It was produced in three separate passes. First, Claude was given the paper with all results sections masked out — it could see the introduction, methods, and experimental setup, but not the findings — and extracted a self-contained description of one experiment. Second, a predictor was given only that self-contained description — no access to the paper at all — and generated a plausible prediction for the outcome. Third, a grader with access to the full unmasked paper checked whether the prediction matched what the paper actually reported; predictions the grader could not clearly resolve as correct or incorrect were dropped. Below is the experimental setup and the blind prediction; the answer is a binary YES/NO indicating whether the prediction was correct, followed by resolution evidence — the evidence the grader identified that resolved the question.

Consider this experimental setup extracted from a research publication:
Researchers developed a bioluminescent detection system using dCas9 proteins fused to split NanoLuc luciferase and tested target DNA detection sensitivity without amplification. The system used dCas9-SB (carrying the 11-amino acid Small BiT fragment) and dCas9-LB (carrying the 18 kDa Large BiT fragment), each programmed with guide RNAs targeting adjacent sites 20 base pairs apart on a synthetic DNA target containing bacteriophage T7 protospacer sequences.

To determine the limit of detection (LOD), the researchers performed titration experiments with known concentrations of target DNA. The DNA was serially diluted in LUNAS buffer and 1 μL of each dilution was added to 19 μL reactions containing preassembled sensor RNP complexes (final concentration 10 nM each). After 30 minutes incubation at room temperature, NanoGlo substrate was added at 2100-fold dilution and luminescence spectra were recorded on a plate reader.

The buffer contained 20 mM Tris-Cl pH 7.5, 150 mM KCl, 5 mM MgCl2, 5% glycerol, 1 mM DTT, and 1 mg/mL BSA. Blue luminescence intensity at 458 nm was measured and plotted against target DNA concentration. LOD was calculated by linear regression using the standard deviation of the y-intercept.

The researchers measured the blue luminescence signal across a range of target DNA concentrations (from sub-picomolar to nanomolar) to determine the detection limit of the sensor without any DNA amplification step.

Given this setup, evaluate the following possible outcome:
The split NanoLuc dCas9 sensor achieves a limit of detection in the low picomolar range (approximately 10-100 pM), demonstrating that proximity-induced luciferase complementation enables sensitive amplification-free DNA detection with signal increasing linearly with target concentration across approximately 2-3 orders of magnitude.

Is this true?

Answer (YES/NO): NO